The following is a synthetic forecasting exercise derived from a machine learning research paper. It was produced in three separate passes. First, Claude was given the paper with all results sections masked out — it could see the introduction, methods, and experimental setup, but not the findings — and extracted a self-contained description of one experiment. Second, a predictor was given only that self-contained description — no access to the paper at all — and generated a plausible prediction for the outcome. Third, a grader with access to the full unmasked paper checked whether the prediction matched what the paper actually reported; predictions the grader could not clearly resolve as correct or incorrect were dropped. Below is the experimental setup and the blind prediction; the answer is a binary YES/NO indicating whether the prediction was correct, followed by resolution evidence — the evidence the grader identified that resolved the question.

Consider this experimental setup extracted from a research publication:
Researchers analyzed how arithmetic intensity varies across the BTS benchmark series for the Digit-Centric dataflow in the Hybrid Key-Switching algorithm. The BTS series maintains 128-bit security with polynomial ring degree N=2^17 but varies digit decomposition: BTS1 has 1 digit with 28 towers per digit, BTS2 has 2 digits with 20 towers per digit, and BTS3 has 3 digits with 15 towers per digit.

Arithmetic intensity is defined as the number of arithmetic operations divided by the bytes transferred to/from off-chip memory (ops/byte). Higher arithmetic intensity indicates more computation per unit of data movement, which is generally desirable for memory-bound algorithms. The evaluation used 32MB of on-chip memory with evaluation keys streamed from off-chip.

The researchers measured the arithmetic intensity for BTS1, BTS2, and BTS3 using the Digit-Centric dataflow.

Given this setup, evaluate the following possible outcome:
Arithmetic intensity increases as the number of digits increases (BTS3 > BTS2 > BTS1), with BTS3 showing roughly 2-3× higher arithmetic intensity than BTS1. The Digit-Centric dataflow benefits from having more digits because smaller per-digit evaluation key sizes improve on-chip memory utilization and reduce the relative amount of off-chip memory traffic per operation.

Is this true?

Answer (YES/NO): NO